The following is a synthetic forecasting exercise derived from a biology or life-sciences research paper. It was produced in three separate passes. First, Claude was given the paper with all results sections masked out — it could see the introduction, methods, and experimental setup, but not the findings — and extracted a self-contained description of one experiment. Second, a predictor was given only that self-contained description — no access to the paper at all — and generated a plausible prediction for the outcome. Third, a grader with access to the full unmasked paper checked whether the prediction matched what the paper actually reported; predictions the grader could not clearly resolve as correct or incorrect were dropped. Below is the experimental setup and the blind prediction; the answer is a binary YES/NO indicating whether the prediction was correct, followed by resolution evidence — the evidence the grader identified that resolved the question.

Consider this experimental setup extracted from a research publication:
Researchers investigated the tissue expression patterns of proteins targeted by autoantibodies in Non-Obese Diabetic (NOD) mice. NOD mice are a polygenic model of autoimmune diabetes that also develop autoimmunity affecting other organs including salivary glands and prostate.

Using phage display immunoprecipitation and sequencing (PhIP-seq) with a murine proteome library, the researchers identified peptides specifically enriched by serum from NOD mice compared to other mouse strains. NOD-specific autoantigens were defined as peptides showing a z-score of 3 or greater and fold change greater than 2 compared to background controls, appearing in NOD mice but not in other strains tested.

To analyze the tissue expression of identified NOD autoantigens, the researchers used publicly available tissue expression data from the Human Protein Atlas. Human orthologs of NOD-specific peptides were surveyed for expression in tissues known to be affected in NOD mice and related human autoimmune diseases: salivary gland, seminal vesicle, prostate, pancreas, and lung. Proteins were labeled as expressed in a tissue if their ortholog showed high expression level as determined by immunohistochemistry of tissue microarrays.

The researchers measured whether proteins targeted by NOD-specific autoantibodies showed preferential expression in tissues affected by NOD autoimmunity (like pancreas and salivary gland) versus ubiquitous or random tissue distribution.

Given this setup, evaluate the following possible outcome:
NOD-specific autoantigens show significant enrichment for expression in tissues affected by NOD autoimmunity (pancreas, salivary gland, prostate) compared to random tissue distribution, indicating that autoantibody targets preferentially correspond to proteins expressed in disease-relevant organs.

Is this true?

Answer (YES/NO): YES